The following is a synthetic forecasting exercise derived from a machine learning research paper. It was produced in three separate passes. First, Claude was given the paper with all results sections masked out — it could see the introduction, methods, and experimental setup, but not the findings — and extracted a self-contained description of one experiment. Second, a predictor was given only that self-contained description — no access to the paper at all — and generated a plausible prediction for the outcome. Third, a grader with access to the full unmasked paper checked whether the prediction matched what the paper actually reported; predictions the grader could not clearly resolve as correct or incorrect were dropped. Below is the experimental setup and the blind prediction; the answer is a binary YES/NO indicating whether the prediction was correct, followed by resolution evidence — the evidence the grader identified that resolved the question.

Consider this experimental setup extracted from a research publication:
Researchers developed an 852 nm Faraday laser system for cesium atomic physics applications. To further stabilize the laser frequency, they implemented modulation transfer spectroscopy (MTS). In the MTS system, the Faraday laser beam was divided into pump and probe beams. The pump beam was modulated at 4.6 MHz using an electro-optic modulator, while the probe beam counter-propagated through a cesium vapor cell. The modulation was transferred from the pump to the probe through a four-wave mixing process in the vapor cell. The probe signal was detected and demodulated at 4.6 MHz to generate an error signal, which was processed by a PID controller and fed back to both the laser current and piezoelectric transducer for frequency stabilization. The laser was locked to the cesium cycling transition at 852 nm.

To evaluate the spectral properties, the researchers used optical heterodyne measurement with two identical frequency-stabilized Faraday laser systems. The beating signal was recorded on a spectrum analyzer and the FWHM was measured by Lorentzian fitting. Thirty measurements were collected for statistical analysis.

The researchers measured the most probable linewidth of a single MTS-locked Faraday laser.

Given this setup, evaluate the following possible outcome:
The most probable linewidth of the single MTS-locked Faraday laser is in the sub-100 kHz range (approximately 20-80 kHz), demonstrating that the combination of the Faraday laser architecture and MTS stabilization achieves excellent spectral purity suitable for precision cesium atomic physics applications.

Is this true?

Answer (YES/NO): NO